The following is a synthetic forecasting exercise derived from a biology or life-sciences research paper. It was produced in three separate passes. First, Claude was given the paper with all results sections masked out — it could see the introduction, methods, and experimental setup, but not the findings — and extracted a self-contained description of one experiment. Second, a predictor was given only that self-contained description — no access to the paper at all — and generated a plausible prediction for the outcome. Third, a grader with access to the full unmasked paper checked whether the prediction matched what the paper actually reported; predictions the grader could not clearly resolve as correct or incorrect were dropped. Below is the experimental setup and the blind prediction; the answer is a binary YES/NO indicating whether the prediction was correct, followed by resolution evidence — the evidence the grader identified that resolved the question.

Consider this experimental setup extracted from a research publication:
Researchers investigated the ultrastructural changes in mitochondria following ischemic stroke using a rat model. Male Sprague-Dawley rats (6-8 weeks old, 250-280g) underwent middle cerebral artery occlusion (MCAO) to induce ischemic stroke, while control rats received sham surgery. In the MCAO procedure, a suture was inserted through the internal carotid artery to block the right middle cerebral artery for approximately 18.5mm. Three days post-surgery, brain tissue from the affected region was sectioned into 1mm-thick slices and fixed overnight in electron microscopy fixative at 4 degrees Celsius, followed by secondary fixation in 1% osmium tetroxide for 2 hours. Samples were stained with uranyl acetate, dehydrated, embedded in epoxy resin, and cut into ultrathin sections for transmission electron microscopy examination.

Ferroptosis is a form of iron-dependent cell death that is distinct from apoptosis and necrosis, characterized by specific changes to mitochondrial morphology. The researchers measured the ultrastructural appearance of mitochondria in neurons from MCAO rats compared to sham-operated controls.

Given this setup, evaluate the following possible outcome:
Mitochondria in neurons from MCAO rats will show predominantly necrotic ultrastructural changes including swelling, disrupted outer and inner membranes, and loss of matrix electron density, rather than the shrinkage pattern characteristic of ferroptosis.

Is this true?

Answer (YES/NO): NO